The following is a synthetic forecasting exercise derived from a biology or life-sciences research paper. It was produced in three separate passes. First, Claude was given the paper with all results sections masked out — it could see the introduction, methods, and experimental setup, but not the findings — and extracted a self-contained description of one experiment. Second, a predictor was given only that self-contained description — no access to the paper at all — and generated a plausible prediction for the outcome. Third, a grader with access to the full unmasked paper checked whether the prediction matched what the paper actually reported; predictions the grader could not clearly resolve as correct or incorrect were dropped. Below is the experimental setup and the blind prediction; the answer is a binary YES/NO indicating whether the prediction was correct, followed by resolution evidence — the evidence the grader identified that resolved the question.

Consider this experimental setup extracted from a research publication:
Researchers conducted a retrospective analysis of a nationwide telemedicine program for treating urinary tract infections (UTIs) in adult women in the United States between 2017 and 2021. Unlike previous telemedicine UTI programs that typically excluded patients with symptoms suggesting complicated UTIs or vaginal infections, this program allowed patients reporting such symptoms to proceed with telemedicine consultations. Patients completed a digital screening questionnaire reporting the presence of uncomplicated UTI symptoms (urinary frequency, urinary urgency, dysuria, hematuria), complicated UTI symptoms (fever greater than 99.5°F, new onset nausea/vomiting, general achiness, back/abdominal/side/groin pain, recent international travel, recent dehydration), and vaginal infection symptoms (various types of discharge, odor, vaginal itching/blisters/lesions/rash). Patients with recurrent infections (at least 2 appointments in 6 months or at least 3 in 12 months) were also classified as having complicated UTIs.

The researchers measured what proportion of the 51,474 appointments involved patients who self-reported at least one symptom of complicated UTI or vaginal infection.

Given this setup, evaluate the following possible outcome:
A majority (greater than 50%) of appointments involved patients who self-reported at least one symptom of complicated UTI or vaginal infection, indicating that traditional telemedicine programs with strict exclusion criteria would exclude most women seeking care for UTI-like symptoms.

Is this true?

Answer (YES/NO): YES